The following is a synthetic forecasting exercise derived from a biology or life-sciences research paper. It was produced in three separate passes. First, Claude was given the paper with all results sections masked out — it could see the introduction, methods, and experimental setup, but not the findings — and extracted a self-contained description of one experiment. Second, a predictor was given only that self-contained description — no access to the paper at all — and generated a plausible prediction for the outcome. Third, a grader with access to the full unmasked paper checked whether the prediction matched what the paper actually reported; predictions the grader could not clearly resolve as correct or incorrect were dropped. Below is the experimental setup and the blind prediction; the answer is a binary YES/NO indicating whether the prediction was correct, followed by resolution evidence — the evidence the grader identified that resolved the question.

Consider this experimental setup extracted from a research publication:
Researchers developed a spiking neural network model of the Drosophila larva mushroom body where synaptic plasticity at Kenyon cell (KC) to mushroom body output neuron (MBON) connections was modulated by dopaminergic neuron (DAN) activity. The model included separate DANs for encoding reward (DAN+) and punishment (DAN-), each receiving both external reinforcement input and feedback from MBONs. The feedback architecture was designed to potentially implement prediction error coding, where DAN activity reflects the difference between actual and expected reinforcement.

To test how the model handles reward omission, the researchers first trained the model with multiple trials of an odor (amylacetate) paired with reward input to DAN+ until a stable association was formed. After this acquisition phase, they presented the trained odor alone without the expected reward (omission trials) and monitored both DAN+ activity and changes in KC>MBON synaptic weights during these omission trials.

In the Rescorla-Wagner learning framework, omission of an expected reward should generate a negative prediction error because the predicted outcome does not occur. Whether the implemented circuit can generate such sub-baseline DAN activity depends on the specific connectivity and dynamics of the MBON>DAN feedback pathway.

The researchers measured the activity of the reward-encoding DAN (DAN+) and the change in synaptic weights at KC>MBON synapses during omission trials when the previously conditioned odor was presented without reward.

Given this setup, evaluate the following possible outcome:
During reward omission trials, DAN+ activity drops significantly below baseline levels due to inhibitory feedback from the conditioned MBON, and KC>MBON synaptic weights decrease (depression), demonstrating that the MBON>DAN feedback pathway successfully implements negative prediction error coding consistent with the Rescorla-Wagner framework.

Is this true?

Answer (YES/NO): NO